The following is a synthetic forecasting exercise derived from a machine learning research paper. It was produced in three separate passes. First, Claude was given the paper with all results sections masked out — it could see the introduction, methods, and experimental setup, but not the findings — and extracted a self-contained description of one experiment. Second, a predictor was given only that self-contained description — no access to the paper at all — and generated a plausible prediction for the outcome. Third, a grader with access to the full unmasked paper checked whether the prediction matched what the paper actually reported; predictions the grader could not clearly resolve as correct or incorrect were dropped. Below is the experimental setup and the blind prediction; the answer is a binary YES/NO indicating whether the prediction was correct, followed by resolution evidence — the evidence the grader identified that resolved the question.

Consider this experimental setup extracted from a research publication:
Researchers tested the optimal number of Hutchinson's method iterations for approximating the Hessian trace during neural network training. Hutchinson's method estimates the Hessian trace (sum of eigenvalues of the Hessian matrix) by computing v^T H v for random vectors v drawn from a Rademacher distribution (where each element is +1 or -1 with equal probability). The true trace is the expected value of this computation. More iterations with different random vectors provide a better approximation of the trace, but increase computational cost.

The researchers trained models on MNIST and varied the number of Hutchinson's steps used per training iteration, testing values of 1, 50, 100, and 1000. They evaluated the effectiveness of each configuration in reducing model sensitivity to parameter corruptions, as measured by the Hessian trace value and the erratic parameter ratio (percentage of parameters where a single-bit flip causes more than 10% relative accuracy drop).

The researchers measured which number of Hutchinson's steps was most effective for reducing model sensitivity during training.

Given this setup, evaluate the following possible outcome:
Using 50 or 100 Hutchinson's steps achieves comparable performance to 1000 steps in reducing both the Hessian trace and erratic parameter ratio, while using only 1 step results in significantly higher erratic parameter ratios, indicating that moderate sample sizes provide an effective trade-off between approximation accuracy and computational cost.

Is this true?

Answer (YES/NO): NO